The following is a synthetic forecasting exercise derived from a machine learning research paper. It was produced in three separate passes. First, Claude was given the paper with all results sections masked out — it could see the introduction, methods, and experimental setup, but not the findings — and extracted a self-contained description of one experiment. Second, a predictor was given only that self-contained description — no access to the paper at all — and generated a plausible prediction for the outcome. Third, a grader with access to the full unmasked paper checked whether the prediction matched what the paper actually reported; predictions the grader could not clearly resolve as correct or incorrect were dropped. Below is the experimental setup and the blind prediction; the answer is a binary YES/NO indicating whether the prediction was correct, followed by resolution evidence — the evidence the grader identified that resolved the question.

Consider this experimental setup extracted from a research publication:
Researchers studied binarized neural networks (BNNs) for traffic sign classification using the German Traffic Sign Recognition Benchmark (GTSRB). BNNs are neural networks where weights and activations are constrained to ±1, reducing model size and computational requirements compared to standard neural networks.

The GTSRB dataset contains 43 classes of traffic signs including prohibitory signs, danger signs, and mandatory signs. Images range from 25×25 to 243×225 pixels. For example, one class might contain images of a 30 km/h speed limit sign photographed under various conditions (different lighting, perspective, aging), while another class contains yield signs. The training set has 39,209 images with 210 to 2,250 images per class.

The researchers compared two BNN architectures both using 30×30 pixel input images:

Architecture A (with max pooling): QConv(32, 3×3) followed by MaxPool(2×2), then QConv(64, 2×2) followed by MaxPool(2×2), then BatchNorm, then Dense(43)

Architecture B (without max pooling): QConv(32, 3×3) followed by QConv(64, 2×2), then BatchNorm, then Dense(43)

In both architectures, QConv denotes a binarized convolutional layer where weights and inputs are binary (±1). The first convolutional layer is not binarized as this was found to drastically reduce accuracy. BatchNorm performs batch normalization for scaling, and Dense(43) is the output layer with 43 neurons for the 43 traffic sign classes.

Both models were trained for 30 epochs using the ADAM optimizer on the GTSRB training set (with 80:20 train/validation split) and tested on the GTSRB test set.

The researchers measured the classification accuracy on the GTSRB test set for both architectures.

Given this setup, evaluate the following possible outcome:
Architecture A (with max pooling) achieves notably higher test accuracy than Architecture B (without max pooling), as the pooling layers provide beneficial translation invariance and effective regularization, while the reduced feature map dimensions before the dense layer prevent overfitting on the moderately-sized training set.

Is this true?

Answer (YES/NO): NO